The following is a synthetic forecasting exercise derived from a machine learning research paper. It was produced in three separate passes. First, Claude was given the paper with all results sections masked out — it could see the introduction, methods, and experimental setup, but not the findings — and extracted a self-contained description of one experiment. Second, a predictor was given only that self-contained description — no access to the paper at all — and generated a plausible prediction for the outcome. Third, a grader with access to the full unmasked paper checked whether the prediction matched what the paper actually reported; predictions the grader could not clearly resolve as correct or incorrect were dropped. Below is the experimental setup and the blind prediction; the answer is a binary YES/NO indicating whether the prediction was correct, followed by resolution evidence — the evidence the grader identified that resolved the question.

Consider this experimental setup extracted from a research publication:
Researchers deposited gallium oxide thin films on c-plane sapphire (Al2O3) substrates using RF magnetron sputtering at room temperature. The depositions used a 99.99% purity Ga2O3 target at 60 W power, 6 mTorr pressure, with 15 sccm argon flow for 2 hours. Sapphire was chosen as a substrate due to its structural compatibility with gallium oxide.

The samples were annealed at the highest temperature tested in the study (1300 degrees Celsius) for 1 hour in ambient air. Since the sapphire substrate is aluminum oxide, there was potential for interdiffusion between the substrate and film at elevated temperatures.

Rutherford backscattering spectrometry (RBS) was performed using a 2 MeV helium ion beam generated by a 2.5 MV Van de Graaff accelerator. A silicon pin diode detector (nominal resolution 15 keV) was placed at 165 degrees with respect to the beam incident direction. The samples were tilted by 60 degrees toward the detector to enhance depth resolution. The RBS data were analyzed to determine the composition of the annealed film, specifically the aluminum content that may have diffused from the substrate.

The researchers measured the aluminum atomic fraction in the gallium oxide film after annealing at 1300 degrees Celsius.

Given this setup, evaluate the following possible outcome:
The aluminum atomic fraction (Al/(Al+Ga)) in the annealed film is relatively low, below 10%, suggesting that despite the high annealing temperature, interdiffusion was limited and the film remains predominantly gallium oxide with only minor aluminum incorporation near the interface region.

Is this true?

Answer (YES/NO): NO